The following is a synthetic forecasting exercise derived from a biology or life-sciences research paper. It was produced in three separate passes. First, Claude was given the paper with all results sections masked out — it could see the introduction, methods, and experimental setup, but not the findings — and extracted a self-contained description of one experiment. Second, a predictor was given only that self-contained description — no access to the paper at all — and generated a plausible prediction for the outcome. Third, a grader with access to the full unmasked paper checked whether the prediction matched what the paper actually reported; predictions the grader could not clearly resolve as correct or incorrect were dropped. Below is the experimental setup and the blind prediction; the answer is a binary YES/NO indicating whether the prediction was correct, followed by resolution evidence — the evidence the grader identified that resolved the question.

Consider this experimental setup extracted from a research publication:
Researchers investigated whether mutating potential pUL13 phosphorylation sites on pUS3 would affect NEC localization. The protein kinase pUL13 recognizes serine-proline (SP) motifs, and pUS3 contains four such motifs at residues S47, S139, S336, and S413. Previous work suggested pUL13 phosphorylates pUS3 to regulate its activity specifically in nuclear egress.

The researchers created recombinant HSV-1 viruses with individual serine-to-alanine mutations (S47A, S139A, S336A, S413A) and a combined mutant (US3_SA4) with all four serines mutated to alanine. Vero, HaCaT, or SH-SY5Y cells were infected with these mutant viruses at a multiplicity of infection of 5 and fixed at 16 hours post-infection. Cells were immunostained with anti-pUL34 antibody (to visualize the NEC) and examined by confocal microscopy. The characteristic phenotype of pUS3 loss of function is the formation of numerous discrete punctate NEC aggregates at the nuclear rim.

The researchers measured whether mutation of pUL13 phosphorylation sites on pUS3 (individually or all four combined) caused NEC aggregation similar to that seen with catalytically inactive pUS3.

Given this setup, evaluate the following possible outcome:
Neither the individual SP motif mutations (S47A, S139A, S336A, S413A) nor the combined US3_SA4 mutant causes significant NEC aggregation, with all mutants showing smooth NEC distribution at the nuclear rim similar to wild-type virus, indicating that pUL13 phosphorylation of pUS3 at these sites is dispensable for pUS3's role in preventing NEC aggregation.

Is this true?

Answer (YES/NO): YES